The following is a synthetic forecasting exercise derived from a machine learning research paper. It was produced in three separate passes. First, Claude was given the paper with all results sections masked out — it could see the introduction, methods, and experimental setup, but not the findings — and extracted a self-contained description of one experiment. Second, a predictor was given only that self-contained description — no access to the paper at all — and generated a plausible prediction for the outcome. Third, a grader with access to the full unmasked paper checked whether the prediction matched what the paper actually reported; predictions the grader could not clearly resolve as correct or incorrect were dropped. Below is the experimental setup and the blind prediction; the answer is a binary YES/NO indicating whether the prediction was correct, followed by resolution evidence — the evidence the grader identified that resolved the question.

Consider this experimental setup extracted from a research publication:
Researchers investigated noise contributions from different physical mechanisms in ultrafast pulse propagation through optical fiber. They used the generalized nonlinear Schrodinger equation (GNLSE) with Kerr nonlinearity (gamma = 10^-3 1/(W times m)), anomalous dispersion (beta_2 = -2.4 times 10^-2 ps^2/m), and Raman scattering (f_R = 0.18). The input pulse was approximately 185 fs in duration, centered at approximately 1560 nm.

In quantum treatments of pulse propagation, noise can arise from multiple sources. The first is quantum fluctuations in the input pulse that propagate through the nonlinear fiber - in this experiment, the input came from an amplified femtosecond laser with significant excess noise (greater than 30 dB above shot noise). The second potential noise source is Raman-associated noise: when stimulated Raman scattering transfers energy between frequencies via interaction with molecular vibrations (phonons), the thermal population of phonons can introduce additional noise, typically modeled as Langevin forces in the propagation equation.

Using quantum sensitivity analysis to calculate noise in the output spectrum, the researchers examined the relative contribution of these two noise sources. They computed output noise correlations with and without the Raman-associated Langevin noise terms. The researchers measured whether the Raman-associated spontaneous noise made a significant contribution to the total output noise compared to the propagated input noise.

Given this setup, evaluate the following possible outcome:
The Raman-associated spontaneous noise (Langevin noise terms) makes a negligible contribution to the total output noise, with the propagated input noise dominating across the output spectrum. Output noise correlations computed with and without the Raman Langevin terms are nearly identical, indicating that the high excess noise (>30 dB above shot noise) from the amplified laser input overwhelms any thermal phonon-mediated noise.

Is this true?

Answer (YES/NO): YES